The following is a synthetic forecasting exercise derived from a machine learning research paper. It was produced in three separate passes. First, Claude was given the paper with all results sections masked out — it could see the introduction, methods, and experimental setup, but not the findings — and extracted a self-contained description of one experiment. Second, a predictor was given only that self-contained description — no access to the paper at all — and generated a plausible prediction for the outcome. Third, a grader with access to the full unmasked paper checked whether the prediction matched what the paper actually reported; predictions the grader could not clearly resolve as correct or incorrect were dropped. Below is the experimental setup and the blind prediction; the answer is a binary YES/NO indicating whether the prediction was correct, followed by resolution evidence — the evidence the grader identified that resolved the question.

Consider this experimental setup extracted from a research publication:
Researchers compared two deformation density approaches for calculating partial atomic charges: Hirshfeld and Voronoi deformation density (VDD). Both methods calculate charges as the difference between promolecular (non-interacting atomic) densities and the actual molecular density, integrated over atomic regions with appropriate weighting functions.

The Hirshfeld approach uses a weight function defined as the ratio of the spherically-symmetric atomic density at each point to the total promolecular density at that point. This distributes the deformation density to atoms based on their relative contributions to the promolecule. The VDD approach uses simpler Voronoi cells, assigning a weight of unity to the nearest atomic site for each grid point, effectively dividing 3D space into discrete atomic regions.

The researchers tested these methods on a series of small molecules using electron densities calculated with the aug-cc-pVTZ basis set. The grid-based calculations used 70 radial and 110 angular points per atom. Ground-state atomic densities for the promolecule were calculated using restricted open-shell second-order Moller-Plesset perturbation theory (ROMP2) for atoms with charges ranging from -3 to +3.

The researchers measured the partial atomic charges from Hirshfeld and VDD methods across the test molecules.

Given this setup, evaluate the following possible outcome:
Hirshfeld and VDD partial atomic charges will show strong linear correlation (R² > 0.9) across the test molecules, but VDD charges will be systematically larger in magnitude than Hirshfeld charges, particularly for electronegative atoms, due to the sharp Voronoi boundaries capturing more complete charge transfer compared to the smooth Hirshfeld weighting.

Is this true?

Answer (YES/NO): NO